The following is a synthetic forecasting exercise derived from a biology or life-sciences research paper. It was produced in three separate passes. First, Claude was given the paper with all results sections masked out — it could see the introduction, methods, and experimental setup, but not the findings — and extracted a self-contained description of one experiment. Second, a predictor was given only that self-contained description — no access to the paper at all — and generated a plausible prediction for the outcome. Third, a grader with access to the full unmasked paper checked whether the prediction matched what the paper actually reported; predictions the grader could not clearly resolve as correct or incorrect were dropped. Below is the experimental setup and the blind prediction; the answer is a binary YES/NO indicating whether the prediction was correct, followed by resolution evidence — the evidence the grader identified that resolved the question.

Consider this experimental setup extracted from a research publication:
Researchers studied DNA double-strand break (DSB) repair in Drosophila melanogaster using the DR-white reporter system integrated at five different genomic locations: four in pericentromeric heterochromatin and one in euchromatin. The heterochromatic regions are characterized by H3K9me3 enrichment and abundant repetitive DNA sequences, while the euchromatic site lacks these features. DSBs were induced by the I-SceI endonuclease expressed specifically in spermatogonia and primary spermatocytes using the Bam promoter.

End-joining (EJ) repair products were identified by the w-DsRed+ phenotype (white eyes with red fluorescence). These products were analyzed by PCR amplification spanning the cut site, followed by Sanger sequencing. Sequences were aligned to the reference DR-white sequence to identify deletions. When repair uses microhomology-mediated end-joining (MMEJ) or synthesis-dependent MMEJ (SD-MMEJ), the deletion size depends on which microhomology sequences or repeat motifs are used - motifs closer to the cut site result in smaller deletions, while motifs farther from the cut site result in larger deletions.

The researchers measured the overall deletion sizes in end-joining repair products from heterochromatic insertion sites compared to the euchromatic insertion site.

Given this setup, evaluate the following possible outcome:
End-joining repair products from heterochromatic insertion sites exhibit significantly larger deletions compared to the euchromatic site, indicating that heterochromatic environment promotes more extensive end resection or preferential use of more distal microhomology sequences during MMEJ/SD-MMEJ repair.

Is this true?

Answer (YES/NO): NO